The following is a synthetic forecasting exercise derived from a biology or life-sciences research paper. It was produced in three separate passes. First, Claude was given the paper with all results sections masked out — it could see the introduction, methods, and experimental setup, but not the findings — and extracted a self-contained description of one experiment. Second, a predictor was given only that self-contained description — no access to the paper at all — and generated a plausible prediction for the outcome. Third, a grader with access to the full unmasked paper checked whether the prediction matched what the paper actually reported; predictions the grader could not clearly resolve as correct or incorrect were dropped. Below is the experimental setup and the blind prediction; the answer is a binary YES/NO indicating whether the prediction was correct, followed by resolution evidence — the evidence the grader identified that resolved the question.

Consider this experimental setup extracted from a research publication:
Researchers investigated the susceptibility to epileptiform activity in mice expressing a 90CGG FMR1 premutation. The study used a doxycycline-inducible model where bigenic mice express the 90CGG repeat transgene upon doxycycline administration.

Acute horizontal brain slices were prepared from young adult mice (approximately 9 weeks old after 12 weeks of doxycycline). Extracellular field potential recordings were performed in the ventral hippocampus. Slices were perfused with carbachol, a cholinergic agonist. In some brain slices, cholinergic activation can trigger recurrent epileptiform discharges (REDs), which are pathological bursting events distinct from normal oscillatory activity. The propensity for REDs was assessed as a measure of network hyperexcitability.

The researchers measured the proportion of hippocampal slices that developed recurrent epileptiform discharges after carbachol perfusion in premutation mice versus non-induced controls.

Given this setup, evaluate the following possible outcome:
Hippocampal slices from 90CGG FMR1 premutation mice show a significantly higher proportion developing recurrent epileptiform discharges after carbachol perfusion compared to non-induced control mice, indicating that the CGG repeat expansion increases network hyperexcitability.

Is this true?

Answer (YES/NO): NO